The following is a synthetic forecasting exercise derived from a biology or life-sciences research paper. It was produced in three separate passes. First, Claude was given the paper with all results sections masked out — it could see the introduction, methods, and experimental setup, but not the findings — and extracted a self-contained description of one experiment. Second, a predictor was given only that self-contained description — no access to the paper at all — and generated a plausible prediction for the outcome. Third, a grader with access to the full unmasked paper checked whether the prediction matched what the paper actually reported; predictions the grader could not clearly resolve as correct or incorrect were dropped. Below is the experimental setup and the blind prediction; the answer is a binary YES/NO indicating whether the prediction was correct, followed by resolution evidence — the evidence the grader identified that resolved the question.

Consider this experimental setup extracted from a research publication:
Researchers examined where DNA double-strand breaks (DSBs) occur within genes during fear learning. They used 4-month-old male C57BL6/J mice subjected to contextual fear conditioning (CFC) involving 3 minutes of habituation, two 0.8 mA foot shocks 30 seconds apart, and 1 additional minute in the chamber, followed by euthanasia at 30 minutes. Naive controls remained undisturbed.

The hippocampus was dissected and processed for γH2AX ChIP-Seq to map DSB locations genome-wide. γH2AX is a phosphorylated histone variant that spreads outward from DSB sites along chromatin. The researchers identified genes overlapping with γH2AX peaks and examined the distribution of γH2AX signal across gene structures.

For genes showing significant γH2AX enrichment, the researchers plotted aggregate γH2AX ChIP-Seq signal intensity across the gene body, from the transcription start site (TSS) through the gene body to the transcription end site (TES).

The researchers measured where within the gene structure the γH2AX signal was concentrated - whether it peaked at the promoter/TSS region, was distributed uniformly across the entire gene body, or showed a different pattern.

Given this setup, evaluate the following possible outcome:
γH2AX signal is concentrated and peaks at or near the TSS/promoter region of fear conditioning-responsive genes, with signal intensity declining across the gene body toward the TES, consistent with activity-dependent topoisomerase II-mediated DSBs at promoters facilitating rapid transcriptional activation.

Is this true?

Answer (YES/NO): NO